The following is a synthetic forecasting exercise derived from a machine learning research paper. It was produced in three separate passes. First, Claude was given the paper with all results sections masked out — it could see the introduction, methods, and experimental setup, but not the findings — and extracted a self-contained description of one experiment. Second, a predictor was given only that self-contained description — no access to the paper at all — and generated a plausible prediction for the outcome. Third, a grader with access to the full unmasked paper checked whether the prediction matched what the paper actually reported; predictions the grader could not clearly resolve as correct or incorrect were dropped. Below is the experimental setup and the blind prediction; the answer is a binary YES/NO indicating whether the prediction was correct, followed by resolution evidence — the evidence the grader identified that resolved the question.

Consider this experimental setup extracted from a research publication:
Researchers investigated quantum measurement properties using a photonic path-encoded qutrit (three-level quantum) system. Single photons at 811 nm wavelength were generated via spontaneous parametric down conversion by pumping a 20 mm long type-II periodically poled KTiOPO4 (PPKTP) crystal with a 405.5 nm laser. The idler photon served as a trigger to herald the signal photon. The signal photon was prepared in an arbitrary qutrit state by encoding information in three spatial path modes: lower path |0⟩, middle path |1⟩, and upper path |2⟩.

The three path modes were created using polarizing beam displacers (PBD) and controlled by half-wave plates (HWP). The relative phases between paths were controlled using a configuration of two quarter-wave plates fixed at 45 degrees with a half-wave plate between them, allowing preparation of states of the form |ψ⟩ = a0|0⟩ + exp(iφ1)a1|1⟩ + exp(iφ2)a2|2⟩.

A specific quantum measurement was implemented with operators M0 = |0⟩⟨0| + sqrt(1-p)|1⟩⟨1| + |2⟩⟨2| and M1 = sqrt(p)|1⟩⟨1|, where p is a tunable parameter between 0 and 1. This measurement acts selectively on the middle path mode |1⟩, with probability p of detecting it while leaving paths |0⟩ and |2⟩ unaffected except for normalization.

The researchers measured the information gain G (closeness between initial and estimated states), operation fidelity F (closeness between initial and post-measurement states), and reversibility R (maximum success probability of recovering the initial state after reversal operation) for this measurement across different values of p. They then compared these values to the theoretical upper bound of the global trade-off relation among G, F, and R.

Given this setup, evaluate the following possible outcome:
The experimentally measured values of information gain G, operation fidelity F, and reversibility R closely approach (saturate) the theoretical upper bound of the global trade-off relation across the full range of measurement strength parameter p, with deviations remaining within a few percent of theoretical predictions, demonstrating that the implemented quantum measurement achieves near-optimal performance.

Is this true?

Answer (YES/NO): NO